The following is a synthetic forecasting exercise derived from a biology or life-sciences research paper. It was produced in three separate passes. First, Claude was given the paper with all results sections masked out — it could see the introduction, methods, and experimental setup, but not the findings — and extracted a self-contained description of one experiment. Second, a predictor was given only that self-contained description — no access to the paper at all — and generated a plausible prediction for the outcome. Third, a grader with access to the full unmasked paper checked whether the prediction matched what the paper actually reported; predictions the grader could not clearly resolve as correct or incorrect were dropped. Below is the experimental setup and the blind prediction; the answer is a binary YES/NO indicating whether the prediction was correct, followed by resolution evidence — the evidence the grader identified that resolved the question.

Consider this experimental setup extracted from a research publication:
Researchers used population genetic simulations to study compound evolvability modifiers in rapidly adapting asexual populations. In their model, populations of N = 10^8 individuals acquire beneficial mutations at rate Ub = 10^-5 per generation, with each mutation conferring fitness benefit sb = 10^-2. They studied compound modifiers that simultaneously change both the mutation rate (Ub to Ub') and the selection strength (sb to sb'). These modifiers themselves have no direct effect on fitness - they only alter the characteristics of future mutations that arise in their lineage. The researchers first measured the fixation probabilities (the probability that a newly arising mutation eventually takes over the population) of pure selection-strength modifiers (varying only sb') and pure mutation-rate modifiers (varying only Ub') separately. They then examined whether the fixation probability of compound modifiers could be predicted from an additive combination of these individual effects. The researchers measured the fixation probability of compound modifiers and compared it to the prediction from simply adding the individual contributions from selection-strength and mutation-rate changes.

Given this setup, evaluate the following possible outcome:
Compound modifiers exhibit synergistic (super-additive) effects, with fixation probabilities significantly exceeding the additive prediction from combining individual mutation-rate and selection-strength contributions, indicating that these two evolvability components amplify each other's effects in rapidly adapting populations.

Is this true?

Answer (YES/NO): NO